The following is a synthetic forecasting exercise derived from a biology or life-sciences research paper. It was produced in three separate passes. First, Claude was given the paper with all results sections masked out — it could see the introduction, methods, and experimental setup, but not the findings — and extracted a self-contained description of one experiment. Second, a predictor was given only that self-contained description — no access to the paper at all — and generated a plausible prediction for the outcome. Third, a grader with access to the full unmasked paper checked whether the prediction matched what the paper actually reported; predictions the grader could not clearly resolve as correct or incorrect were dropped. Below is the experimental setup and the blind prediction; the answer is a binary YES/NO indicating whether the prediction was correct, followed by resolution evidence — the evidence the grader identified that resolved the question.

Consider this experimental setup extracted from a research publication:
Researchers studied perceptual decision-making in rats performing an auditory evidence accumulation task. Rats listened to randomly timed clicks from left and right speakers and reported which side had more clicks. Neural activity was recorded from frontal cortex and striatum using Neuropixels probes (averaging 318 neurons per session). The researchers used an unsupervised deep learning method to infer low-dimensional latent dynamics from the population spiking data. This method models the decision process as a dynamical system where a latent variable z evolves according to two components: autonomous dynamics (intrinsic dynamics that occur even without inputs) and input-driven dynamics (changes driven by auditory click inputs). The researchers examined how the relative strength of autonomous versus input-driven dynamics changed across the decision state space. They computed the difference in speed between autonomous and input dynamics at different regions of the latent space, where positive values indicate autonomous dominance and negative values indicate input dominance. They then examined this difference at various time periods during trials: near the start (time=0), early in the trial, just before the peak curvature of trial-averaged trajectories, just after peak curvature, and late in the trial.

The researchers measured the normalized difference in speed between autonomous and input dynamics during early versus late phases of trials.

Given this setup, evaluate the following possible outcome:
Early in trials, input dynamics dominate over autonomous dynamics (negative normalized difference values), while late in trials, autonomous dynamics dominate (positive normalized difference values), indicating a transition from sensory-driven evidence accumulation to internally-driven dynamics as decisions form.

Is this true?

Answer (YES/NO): YES